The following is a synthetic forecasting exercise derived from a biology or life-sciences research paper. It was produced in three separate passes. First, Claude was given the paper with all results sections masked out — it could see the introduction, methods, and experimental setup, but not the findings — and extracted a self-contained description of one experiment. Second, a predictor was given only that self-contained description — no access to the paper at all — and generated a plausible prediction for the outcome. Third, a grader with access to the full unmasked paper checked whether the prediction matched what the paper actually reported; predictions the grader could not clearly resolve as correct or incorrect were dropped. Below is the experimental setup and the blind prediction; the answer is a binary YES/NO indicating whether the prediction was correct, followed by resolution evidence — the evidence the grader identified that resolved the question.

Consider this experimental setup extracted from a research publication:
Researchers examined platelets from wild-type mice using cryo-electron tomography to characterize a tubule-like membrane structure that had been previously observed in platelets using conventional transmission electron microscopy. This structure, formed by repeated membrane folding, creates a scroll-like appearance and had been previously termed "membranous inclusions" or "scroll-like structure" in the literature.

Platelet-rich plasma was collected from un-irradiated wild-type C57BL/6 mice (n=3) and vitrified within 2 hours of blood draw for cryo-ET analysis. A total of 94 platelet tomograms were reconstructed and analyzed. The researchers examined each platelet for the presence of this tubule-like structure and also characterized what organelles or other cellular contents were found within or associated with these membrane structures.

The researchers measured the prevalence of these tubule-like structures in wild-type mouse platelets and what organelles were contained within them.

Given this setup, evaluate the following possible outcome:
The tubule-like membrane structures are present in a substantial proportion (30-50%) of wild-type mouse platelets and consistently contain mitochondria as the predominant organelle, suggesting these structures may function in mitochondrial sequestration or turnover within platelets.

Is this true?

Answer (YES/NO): NO